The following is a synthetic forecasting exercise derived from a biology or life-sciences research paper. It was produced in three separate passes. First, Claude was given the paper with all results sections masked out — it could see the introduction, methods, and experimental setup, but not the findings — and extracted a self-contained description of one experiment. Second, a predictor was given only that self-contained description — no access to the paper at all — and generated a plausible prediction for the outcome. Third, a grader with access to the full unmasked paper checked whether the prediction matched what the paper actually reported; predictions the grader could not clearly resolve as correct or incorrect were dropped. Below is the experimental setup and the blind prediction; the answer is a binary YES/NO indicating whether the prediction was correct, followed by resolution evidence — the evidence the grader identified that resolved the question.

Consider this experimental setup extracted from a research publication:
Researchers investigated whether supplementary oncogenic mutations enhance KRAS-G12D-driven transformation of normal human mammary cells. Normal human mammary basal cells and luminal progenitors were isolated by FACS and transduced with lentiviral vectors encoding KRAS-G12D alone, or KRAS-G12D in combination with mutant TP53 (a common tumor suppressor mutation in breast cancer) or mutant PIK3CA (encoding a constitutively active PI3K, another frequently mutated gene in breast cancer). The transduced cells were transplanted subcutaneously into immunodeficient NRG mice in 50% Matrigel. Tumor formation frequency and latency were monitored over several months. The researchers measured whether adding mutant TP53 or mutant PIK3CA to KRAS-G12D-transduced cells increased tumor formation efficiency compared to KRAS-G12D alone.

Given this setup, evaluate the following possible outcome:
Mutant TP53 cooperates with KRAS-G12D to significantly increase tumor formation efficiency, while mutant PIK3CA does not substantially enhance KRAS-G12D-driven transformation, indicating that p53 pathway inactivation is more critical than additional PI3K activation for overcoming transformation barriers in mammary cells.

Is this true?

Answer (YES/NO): NO